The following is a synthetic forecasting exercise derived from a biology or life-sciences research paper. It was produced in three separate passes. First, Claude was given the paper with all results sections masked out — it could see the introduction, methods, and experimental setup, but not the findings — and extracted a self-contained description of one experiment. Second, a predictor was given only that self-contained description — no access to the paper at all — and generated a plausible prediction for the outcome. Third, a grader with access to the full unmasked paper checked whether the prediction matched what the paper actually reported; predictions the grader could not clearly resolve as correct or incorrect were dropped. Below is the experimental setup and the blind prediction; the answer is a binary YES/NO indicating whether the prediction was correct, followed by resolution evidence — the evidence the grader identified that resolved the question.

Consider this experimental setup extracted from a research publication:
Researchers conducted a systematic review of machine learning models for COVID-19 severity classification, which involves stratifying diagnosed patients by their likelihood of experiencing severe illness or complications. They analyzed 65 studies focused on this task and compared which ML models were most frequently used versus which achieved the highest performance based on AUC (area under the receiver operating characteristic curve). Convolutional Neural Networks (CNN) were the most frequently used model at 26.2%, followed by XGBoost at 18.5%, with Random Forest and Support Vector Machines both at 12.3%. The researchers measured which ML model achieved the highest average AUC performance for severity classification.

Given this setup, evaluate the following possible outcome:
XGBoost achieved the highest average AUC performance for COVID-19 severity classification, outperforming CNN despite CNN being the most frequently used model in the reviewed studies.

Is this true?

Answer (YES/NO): NO